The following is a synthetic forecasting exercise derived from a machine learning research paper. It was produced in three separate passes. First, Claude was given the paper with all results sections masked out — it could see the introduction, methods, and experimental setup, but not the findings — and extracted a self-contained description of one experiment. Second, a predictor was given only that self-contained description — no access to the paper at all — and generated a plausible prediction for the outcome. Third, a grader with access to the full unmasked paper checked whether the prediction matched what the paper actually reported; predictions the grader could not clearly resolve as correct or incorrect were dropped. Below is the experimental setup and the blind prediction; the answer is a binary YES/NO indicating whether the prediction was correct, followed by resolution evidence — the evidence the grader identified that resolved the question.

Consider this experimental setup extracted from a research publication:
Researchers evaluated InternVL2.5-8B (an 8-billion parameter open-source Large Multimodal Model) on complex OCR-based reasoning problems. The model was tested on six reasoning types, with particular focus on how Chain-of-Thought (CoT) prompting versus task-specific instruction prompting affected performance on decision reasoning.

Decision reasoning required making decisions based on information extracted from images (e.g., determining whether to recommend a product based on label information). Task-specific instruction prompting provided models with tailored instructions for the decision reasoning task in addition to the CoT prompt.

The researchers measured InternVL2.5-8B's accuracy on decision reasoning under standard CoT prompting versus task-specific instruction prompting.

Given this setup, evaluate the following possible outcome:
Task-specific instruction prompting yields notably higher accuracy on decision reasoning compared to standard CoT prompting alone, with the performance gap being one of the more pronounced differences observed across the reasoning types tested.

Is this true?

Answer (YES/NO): YES